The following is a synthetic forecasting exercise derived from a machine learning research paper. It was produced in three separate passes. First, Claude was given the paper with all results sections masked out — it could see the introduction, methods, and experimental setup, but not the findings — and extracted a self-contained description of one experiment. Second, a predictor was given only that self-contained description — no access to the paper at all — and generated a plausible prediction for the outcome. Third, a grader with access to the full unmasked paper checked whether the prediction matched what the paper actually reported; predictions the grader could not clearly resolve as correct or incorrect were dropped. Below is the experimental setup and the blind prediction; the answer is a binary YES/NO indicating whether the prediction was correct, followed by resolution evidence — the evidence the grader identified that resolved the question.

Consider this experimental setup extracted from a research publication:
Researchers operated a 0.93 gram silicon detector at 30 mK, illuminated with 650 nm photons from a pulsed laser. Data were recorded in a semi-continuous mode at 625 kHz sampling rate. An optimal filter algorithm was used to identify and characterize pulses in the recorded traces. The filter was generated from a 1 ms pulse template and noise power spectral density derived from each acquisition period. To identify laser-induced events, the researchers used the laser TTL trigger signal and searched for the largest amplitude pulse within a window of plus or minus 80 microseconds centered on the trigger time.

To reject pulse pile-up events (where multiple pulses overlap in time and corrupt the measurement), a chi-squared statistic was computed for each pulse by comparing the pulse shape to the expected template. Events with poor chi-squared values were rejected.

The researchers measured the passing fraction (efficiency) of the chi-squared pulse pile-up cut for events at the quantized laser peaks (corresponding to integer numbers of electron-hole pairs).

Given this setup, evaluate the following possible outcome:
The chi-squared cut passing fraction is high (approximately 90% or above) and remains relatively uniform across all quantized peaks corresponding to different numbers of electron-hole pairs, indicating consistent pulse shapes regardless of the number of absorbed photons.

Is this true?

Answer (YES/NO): YES